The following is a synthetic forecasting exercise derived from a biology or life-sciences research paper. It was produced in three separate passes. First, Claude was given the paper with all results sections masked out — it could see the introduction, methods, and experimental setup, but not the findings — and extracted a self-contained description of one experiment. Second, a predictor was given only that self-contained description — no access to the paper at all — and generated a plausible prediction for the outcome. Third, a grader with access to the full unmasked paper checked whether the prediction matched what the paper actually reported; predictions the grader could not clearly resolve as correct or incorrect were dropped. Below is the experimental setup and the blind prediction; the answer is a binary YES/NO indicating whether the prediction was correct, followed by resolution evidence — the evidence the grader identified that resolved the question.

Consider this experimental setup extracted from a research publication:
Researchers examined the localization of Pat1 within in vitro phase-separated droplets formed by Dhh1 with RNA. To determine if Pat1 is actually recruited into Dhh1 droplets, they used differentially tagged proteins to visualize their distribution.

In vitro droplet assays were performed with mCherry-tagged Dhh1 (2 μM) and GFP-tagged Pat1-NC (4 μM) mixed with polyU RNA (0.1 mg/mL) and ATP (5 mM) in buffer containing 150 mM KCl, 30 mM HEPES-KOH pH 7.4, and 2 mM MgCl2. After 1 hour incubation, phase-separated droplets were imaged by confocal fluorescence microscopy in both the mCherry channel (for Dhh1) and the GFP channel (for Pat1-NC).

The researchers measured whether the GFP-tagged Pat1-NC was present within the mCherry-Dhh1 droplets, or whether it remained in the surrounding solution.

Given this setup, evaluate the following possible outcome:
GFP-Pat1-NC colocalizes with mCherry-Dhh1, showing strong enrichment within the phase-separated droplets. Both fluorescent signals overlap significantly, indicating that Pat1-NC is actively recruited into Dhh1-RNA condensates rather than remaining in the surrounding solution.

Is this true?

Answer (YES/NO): YES